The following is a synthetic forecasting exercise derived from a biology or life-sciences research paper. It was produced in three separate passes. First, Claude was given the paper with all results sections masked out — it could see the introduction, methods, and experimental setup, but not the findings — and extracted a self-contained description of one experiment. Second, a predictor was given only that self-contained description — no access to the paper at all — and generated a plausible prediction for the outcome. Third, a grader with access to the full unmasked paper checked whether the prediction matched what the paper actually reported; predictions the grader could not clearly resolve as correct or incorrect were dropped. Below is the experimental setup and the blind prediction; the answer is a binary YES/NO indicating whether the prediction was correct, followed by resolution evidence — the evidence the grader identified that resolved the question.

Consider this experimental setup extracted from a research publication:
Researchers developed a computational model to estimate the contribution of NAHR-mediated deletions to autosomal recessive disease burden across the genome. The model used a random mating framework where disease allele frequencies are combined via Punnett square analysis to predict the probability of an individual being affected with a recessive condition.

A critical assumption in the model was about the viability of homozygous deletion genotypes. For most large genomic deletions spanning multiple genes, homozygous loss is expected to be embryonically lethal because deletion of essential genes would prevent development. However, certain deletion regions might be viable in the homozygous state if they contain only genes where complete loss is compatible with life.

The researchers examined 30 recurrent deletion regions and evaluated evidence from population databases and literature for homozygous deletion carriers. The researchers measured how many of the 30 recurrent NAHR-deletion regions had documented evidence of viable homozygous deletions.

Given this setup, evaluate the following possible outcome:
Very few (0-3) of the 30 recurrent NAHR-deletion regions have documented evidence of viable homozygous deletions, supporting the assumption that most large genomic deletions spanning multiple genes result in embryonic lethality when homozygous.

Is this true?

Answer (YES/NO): YES